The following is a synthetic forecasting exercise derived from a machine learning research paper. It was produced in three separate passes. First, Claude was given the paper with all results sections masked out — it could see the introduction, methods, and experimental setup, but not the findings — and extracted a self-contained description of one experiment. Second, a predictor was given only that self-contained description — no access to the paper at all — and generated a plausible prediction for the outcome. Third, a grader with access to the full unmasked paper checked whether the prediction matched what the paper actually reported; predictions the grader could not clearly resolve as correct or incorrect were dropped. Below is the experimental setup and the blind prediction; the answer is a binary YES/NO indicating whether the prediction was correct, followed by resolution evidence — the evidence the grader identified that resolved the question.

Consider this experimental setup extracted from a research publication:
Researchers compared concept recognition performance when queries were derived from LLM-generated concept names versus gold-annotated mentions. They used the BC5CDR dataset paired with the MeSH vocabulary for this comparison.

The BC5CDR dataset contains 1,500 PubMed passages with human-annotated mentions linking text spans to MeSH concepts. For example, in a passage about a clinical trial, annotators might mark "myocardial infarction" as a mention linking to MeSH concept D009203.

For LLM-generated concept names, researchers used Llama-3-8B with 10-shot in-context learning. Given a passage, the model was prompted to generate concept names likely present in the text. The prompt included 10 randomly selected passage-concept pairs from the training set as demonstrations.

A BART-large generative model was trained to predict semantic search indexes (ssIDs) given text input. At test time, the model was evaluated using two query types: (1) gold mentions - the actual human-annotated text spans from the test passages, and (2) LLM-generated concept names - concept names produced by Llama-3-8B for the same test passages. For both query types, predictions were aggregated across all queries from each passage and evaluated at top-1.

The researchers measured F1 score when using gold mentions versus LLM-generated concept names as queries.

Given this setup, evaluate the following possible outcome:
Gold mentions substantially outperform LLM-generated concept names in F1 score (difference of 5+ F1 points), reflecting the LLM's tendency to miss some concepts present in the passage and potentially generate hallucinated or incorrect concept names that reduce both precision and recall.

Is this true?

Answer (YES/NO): YES